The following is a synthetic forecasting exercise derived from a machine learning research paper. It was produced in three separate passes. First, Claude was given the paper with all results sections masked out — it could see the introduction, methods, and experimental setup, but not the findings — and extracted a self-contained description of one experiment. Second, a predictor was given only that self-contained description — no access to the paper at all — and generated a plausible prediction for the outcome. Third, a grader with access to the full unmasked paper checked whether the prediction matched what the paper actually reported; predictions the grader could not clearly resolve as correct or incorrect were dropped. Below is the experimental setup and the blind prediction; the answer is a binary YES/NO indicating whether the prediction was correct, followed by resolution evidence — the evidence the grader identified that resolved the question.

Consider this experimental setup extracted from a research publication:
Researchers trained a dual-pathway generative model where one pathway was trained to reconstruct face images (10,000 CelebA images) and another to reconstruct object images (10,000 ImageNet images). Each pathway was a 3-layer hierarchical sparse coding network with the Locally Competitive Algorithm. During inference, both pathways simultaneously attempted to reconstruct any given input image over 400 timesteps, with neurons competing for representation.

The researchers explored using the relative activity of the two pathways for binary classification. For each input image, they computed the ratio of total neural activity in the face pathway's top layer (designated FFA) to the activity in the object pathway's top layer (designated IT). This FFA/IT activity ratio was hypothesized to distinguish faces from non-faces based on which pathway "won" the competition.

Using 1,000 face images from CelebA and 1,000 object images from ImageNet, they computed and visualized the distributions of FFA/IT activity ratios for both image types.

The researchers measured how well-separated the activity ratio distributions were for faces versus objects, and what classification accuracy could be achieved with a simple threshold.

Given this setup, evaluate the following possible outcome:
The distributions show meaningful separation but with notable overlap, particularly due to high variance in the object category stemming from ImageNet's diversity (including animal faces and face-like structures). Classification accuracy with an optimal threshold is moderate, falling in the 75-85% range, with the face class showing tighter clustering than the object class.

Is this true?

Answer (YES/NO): NO